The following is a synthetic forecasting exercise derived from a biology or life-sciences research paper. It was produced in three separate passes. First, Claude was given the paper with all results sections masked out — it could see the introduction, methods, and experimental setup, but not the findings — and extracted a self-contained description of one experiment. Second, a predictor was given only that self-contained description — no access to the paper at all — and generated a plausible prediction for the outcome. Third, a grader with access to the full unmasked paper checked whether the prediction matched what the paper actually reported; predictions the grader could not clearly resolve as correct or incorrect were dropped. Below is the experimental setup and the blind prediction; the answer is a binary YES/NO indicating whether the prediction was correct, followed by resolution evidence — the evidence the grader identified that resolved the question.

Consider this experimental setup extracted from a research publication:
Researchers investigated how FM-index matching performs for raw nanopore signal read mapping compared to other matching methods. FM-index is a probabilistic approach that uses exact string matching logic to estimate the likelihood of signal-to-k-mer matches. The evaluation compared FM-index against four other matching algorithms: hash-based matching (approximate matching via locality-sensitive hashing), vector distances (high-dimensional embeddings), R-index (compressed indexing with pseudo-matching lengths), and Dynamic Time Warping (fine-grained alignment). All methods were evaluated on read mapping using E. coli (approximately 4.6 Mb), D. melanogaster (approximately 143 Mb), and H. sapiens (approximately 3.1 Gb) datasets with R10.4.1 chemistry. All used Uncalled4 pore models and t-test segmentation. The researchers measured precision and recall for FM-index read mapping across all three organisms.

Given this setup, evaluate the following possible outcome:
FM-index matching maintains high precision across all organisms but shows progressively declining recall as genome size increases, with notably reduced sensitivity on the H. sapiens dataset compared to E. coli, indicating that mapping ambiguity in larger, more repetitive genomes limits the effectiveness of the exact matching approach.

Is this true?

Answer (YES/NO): YES